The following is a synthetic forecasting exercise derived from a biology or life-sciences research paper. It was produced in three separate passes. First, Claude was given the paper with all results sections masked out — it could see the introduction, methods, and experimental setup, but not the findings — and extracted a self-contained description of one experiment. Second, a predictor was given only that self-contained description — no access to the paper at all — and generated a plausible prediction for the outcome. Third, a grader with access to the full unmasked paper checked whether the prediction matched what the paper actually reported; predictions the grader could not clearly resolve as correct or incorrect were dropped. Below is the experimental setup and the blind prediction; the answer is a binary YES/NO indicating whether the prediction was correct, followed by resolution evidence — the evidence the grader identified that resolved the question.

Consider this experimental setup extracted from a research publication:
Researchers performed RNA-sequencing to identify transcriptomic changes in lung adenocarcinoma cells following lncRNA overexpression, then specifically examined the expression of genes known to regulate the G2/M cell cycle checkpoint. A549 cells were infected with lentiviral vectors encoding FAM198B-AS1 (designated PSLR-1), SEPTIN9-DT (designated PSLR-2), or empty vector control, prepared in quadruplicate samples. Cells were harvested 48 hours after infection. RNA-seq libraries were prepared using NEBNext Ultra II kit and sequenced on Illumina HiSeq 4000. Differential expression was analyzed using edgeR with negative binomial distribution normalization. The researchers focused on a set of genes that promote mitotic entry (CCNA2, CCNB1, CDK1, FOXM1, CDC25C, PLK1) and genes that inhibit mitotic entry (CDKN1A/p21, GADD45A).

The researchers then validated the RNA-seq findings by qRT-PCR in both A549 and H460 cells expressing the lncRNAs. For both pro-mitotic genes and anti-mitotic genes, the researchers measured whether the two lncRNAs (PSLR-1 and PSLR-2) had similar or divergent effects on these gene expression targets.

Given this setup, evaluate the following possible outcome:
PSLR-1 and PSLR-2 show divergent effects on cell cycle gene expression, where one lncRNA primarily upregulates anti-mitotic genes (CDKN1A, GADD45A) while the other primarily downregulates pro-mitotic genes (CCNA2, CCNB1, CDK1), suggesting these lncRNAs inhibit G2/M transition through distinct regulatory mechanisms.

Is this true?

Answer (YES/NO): NO